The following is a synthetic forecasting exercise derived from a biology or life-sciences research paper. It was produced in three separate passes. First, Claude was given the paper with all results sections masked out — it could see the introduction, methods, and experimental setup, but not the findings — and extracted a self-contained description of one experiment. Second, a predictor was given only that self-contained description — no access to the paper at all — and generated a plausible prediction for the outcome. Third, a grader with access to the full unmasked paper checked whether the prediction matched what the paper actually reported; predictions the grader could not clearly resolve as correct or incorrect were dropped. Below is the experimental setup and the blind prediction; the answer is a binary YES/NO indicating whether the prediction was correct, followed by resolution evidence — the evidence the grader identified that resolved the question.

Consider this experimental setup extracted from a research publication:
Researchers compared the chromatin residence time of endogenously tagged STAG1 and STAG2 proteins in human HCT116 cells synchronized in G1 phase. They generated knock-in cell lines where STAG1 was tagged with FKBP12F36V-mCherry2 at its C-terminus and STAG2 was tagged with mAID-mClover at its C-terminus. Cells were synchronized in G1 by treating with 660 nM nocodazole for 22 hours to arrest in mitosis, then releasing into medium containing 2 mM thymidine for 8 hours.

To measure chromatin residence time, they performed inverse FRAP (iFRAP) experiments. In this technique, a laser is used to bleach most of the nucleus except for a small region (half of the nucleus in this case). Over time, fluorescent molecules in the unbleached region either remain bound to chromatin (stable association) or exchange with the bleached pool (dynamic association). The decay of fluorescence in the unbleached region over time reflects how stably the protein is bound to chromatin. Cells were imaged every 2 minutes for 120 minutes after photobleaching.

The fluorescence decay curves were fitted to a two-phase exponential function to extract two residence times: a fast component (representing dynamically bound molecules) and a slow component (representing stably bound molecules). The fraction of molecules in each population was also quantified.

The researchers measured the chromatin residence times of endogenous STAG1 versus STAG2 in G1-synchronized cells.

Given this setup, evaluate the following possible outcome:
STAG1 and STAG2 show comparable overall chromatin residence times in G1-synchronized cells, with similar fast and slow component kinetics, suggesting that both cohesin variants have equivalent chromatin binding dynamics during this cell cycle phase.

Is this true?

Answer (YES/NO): NO